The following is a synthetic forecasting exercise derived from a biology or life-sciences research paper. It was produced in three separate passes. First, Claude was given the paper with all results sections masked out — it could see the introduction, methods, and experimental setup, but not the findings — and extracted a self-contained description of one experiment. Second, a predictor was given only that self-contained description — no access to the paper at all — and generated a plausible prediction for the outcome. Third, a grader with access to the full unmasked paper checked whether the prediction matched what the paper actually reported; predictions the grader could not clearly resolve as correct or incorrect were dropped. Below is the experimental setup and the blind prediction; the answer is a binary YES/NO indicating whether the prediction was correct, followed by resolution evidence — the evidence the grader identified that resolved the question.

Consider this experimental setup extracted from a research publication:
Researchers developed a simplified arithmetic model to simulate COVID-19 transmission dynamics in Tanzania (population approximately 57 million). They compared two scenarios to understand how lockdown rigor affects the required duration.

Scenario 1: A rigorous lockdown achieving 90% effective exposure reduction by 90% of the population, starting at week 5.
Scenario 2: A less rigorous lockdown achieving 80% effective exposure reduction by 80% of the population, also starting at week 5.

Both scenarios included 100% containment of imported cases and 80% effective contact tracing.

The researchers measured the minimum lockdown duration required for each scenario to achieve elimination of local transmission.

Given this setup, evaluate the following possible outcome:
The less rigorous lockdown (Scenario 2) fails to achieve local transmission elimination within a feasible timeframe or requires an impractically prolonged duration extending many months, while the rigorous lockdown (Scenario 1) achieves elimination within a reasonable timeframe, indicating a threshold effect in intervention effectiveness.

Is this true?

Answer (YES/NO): YES